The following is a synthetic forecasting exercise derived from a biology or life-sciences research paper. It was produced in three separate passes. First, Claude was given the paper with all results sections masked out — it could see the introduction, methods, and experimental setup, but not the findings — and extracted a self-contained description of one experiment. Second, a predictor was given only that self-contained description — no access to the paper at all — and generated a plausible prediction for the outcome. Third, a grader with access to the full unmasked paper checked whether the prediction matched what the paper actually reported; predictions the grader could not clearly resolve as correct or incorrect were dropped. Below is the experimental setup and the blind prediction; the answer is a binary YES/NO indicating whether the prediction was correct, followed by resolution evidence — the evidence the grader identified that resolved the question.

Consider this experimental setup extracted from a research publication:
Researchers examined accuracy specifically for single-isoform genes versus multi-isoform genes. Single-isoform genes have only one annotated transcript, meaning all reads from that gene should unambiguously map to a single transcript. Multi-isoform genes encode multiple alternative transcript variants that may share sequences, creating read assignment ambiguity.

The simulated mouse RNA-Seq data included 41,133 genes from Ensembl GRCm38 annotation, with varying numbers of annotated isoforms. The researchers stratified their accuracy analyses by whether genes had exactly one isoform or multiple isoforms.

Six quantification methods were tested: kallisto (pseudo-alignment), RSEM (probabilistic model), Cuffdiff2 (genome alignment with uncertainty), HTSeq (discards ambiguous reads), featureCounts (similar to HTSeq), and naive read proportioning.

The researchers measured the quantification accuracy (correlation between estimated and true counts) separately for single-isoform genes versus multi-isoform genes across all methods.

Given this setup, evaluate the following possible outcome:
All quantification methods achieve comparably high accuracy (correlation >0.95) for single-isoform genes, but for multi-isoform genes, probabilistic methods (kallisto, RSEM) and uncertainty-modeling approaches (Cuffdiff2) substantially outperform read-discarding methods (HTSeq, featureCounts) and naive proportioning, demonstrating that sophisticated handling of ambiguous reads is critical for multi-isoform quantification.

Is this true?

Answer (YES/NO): NO